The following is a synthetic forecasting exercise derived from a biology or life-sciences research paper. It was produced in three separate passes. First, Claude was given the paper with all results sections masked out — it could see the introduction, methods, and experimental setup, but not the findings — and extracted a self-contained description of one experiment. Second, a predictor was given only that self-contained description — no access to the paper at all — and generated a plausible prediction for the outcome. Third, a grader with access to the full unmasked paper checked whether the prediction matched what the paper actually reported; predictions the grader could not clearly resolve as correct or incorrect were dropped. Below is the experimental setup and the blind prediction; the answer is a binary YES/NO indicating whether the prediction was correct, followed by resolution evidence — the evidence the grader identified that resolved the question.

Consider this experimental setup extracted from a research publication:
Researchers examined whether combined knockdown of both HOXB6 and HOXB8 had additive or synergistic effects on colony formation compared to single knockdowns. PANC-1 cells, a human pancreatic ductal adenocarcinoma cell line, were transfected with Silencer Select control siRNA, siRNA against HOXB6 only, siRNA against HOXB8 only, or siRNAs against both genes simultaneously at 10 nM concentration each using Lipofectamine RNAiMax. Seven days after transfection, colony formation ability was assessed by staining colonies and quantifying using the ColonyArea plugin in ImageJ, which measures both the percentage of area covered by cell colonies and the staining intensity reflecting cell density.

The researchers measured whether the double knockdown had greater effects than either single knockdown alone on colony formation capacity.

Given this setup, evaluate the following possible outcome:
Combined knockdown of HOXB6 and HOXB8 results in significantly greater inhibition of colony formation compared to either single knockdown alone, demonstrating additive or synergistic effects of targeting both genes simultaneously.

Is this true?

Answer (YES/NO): NO